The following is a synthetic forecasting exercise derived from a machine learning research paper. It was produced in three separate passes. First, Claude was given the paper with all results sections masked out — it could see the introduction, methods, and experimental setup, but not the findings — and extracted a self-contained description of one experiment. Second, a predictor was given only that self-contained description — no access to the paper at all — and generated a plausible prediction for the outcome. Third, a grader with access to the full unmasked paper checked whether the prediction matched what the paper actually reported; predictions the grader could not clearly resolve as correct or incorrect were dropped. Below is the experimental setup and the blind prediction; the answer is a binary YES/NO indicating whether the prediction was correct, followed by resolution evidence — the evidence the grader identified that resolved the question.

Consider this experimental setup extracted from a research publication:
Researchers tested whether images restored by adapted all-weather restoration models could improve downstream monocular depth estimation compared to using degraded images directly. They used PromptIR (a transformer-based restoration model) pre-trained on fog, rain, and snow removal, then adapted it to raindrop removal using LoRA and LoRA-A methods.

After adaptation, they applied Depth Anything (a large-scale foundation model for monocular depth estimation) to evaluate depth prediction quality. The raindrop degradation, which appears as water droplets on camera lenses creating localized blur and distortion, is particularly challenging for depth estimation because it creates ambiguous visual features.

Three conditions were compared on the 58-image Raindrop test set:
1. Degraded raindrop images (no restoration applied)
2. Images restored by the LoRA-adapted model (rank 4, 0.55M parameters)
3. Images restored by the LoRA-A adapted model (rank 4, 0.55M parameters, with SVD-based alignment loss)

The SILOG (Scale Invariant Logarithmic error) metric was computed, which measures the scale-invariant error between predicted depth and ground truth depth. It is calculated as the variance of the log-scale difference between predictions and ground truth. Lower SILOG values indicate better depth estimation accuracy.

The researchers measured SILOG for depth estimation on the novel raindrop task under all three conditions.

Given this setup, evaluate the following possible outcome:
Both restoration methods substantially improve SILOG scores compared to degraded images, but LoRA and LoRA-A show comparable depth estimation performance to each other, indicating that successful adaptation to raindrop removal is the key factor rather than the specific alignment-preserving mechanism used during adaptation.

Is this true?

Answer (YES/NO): YES